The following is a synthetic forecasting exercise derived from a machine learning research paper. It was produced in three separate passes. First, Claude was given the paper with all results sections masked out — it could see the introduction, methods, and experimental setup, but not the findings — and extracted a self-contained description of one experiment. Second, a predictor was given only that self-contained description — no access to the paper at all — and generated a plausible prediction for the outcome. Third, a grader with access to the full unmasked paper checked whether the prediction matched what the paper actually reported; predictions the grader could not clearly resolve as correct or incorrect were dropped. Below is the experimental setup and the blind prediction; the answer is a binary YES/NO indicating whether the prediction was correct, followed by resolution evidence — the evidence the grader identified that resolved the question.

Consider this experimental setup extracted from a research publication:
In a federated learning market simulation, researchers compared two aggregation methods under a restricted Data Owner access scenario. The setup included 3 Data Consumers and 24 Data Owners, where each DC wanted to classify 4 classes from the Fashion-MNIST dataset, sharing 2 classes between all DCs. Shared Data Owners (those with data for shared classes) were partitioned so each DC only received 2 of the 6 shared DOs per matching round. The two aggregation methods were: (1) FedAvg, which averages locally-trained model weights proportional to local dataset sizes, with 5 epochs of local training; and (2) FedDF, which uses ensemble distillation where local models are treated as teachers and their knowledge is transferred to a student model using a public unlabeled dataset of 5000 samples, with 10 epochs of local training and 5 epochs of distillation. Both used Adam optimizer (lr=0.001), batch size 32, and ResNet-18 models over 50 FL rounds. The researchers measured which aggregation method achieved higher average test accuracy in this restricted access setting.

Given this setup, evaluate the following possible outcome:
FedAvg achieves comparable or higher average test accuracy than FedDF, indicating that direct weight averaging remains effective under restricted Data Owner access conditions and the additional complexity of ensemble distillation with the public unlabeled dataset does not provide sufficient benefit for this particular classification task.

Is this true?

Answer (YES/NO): YES